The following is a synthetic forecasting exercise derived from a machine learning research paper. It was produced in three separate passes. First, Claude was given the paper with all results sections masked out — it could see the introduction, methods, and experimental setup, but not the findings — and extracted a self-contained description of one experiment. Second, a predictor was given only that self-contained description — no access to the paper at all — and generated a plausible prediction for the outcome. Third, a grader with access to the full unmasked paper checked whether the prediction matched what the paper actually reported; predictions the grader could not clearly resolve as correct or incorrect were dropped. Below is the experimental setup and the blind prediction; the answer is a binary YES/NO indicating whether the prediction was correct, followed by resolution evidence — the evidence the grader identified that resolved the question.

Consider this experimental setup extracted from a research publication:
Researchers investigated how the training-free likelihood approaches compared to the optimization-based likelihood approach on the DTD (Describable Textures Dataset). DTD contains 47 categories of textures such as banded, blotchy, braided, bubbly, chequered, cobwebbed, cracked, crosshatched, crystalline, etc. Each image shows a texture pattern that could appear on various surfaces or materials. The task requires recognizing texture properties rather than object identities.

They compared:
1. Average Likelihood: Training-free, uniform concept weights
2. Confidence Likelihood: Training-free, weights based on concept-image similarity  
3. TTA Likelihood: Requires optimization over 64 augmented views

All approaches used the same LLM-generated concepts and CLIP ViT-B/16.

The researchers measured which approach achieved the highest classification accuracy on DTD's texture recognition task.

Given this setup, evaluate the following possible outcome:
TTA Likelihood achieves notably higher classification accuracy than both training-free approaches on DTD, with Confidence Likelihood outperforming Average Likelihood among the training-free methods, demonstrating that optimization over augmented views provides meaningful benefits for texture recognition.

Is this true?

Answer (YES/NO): NO